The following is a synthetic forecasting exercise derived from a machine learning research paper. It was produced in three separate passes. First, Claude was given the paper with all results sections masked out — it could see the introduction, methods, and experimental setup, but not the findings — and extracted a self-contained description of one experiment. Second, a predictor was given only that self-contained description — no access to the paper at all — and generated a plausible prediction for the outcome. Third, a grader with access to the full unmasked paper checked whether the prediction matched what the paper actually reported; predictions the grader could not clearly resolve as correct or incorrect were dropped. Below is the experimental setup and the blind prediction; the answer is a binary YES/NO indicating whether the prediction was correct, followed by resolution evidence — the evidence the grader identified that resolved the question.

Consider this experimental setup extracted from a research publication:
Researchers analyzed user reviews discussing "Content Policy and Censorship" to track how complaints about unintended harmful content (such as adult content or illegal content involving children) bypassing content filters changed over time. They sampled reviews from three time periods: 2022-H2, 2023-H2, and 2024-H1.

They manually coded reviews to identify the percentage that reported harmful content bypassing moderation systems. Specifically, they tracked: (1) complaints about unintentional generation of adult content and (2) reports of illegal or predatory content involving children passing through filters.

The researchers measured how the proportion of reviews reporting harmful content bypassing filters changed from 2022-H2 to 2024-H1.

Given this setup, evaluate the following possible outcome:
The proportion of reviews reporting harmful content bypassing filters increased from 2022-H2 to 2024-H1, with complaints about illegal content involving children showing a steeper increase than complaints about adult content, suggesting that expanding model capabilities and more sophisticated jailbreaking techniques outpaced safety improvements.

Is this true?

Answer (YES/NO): NO